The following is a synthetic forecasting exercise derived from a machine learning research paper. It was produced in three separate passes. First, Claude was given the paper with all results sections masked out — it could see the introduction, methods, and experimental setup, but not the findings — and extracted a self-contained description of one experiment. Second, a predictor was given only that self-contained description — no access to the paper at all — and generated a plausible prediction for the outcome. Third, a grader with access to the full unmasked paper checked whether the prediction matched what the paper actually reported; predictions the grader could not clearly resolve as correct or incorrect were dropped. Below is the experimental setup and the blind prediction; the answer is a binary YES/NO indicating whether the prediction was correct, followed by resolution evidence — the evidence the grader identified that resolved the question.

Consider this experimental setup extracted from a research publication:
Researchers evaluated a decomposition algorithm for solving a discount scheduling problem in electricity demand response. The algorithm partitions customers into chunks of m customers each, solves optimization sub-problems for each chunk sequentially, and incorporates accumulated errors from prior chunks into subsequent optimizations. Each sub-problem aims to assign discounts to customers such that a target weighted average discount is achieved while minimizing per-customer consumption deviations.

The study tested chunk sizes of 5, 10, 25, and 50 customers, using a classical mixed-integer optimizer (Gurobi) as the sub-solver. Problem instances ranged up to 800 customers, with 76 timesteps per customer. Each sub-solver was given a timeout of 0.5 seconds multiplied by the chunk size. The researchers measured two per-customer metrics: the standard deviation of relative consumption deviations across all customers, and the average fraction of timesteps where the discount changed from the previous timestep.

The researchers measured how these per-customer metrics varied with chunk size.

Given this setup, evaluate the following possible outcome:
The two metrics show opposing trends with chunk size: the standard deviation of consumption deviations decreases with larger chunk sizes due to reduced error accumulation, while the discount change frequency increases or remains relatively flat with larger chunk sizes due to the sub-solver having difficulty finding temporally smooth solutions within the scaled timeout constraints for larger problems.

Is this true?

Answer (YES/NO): NO